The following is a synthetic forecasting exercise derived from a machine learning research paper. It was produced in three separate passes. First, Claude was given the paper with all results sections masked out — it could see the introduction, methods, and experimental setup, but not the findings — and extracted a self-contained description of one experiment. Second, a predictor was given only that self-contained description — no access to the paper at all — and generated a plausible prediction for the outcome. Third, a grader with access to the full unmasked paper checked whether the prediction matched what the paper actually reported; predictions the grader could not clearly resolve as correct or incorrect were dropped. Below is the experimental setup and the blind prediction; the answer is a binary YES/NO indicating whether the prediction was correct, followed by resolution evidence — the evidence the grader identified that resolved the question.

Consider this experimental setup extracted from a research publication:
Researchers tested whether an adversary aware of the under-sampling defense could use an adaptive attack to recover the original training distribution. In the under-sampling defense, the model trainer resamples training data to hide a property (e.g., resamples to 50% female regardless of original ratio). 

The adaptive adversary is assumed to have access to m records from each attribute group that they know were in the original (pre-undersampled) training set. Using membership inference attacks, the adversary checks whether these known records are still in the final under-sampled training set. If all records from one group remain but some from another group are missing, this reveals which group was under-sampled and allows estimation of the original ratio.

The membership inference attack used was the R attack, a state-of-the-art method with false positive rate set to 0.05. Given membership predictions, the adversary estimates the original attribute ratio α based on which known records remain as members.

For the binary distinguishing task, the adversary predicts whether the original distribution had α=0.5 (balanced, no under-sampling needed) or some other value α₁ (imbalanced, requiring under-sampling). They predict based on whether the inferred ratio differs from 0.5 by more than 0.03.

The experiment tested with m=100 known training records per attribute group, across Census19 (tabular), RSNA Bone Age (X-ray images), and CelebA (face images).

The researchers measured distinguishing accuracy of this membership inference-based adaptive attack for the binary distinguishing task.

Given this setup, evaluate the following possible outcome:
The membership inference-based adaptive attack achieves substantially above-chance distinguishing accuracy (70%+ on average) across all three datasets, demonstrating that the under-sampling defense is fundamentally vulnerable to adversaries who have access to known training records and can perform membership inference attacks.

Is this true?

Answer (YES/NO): NO